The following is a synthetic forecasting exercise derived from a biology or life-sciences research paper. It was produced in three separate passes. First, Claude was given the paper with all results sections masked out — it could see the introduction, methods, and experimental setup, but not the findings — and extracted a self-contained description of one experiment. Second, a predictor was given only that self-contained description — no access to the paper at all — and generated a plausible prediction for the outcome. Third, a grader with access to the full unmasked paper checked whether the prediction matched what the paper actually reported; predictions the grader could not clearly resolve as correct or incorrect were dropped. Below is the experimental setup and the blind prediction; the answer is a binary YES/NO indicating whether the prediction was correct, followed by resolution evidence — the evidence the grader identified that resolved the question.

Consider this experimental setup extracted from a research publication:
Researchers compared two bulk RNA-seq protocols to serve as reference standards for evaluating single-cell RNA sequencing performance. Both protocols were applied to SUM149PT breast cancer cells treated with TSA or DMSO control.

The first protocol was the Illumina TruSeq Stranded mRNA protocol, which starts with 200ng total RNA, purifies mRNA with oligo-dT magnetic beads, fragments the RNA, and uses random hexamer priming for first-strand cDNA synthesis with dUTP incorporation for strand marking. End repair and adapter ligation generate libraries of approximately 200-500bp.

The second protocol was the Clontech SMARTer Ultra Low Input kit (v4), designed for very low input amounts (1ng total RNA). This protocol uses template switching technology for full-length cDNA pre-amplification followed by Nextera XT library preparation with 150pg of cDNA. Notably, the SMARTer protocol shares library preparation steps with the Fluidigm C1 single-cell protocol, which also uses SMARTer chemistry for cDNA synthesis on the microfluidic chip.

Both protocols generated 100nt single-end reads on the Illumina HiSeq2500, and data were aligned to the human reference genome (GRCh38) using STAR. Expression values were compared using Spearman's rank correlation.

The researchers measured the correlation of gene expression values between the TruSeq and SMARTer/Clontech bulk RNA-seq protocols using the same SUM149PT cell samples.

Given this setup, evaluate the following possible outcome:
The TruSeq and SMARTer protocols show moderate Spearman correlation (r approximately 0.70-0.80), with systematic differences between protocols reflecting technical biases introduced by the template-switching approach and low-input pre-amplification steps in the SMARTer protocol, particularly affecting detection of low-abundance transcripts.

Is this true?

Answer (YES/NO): NO